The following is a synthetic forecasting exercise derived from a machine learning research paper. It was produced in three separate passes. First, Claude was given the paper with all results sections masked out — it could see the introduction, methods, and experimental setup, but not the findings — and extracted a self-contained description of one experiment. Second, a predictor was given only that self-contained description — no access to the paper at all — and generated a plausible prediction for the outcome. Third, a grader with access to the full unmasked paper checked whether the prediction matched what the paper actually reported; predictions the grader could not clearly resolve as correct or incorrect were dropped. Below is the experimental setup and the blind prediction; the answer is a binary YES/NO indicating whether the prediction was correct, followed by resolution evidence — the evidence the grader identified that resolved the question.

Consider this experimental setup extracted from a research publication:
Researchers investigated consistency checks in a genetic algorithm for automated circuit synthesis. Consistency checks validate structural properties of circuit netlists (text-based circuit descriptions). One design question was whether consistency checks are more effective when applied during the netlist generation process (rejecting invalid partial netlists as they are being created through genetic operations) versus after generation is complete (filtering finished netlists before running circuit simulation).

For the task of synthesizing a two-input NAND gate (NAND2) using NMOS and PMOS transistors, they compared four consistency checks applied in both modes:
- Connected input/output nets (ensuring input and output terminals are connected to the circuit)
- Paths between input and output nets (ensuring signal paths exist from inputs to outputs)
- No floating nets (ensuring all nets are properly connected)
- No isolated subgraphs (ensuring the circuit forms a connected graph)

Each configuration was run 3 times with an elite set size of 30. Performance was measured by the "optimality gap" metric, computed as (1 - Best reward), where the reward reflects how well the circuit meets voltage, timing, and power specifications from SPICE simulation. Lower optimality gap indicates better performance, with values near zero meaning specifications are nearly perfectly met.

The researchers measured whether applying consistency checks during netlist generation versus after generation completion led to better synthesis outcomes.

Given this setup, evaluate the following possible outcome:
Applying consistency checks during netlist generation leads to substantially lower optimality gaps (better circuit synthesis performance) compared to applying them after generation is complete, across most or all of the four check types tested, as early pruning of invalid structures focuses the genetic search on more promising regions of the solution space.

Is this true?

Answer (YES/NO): NO